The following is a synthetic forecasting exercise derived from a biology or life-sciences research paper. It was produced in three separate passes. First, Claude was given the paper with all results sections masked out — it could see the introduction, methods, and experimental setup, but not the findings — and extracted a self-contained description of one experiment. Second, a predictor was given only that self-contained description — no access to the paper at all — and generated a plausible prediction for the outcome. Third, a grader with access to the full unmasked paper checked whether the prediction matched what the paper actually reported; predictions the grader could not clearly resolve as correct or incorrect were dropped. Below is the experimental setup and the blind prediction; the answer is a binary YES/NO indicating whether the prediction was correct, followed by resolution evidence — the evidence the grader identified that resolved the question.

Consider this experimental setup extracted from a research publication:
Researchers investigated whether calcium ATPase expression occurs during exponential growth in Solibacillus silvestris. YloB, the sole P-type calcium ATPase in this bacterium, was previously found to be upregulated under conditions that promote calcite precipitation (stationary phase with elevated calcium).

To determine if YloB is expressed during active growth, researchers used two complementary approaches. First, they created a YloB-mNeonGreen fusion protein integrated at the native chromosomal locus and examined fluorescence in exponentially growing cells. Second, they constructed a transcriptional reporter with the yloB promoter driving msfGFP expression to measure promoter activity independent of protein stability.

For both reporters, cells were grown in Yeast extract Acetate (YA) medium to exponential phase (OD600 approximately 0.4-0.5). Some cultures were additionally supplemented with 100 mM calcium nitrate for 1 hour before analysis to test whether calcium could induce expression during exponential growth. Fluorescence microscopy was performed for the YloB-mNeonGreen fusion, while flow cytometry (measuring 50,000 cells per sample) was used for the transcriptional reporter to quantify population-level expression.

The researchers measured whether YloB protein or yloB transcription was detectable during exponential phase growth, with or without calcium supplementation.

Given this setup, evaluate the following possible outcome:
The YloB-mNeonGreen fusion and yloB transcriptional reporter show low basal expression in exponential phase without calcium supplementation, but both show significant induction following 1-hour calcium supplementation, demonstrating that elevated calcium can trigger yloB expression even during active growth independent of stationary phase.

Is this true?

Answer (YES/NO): NO